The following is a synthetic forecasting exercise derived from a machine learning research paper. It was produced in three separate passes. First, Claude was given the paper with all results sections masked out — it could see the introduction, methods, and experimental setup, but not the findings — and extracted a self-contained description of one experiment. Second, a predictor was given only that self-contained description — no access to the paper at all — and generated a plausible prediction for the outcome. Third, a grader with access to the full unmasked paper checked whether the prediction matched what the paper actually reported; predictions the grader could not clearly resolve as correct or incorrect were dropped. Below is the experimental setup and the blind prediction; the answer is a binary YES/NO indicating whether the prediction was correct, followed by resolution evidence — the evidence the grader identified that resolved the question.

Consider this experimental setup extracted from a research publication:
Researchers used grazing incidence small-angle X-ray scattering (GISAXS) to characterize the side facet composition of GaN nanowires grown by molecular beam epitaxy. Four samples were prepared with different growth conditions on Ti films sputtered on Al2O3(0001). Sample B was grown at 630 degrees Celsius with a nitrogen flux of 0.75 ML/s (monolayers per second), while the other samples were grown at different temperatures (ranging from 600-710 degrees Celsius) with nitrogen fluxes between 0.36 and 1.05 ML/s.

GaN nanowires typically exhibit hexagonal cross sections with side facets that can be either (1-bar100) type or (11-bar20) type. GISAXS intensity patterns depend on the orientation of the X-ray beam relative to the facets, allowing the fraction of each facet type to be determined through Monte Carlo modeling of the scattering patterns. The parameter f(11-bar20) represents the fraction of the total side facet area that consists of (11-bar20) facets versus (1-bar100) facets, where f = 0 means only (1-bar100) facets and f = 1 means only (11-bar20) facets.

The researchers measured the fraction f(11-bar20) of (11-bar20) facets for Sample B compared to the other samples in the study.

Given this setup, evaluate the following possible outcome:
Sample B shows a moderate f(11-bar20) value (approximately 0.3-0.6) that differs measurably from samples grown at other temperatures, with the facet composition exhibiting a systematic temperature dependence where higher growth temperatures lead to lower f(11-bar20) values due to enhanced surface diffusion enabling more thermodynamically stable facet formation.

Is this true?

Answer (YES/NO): NO